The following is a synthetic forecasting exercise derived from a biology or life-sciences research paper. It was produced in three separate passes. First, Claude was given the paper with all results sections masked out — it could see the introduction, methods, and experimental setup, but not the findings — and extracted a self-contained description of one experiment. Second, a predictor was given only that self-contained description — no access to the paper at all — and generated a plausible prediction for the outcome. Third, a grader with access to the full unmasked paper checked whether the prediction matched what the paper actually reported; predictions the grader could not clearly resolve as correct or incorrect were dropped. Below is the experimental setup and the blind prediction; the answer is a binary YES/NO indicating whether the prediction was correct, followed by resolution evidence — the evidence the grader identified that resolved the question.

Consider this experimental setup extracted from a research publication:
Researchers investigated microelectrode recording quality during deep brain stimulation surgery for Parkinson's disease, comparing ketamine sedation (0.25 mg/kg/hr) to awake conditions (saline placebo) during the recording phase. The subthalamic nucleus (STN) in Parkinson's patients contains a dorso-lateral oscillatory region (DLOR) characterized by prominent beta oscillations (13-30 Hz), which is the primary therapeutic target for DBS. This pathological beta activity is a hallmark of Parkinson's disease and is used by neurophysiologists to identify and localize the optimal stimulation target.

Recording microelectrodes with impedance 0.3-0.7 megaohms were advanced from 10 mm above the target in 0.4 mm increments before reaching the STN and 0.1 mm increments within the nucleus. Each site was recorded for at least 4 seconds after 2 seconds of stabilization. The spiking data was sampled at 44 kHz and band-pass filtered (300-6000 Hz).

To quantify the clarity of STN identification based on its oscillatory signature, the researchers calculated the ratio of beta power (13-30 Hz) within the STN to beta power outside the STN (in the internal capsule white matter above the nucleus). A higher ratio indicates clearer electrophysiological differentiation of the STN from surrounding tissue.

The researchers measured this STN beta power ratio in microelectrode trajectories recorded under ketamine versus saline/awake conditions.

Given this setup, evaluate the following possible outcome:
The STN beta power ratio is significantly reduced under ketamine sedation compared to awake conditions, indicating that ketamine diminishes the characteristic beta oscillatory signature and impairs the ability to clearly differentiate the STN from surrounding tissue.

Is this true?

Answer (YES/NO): NO